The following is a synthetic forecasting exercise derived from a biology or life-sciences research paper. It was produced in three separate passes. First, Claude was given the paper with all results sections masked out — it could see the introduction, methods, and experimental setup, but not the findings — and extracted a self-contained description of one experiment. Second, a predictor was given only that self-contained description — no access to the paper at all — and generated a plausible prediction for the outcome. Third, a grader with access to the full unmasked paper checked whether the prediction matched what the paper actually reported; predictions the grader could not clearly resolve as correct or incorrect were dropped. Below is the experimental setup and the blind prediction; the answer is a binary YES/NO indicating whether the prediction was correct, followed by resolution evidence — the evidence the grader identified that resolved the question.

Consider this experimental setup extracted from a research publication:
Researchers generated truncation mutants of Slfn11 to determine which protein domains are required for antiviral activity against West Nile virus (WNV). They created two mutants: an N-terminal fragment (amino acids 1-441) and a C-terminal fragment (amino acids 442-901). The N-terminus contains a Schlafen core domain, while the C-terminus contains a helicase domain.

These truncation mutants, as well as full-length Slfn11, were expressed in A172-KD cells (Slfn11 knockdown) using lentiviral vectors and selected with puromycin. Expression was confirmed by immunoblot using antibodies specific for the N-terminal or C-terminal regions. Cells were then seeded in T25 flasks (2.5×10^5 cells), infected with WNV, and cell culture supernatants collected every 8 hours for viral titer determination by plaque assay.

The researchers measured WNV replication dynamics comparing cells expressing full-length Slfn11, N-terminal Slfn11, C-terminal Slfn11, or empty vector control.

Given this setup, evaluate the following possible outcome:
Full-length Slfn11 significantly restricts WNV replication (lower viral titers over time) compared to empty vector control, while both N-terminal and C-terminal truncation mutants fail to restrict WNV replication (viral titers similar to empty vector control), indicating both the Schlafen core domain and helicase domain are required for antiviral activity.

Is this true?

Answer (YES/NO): NO